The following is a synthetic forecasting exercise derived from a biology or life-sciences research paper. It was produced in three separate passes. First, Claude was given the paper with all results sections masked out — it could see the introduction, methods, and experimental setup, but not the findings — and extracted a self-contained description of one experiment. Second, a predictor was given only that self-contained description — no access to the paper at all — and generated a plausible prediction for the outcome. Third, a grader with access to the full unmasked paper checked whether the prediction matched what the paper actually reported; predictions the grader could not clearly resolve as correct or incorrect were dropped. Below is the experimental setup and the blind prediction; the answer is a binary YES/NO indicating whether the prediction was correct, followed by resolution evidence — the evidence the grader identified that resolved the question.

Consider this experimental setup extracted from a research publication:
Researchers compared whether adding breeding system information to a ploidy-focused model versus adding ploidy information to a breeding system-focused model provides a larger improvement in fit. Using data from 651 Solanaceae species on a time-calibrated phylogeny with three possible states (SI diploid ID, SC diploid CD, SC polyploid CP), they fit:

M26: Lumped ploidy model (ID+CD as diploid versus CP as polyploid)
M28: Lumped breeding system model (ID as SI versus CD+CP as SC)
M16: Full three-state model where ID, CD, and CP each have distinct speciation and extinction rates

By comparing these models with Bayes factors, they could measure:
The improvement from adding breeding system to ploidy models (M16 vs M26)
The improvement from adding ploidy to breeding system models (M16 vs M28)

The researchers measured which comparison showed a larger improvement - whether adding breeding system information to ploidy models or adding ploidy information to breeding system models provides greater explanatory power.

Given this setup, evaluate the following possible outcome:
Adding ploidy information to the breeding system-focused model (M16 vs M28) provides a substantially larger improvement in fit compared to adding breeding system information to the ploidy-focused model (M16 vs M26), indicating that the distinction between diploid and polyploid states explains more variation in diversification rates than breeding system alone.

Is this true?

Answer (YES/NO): NO